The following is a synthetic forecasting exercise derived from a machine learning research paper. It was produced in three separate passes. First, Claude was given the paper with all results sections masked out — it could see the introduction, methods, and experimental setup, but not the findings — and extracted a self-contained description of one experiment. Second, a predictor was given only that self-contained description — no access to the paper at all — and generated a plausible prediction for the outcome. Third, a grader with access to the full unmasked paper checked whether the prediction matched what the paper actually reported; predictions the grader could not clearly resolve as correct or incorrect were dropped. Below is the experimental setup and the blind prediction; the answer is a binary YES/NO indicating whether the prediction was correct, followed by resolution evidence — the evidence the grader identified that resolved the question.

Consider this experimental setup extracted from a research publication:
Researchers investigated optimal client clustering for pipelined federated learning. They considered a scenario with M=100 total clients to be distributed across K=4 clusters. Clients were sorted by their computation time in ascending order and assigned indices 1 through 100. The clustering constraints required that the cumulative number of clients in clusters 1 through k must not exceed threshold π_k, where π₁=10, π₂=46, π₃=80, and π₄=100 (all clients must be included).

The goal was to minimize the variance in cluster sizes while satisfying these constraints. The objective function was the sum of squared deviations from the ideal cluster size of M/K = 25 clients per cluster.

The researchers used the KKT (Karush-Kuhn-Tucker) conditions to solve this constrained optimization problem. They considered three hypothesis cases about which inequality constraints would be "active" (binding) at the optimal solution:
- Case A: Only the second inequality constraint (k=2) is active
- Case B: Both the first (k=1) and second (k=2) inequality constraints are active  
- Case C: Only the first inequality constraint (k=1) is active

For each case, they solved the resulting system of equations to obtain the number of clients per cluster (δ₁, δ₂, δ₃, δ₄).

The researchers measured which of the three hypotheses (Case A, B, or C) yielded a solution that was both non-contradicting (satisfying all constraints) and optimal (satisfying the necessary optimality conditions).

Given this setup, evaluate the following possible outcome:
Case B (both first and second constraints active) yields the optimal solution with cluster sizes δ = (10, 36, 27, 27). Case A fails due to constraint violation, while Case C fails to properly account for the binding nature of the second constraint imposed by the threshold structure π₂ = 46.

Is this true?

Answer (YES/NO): NO